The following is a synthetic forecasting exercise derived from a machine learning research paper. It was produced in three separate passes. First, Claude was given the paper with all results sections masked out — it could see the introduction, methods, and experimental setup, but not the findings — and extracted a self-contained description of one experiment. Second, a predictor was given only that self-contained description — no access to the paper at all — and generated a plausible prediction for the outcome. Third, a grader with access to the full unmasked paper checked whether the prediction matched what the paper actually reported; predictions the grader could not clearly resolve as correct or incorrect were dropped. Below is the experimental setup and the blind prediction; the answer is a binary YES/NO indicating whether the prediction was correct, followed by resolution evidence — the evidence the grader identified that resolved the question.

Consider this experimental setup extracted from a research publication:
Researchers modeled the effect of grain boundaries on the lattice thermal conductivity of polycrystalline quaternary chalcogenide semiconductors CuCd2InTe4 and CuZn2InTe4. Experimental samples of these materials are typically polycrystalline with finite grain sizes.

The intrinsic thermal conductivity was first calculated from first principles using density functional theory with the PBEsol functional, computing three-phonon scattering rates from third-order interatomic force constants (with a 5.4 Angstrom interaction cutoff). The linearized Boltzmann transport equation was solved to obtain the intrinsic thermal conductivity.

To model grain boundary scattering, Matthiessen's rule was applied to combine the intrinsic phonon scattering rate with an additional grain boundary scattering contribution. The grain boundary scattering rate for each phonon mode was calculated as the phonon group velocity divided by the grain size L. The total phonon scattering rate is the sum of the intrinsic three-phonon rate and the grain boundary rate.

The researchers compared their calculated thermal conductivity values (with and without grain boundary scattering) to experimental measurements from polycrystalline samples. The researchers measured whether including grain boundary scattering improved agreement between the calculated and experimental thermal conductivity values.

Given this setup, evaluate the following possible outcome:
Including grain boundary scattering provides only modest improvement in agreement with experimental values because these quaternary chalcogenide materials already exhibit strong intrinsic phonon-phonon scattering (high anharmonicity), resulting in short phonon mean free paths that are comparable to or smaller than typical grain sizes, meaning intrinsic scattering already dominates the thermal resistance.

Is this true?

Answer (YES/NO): NO